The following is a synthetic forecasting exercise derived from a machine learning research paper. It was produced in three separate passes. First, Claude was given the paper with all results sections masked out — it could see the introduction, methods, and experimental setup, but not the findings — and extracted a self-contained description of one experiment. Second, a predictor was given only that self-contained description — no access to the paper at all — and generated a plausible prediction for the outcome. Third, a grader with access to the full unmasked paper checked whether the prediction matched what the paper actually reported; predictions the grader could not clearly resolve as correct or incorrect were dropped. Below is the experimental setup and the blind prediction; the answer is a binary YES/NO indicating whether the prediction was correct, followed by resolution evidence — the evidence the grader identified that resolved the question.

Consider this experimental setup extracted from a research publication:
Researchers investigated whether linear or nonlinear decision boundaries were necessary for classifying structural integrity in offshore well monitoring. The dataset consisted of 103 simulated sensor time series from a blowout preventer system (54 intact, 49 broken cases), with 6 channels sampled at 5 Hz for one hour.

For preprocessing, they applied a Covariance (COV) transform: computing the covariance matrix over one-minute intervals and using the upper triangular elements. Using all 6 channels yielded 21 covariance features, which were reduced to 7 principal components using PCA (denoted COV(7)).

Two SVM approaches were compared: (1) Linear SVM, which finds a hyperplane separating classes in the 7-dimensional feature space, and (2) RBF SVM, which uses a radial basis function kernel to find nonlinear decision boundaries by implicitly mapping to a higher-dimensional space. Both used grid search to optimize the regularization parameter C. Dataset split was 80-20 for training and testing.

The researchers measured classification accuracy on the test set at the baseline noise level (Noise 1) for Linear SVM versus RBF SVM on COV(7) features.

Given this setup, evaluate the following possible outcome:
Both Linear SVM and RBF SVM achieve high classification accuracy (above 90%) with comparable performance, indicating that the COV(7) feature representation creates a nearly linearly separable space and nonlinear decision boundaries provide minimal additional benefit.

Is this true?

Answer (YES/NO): YES